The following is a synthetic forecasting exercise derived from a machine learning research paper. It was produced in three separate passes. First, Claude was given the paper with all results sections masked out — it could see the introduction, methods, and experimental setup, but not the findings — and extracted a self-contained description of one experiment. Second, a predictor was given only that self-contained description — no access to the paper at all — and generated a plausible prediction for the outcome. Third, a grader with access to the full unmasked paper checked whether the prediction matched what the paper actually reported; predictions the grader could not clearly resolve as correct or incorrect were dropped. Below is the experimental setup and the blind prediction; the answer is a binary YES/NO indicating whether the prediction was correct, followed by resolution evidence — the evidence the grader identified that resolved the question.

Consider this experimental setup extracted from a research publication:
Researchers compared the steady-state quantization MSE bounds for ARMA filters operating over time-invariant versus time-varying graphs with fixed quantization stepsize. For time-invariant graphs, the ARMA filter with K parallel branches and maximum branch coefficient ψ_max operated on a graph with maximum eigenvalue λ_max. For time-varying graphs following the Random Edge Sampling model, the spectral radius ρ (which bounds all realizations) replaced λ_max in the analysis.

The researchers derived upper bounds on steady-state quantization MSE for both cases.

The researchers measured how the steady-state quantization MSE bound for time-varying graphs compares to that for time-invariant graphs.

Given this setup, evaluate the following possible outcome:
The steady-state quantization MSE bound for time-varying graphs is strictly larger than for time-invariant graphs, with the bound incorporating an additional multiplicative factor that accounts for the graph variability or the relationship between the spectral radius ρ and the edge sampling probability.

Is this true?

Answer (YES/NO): NO